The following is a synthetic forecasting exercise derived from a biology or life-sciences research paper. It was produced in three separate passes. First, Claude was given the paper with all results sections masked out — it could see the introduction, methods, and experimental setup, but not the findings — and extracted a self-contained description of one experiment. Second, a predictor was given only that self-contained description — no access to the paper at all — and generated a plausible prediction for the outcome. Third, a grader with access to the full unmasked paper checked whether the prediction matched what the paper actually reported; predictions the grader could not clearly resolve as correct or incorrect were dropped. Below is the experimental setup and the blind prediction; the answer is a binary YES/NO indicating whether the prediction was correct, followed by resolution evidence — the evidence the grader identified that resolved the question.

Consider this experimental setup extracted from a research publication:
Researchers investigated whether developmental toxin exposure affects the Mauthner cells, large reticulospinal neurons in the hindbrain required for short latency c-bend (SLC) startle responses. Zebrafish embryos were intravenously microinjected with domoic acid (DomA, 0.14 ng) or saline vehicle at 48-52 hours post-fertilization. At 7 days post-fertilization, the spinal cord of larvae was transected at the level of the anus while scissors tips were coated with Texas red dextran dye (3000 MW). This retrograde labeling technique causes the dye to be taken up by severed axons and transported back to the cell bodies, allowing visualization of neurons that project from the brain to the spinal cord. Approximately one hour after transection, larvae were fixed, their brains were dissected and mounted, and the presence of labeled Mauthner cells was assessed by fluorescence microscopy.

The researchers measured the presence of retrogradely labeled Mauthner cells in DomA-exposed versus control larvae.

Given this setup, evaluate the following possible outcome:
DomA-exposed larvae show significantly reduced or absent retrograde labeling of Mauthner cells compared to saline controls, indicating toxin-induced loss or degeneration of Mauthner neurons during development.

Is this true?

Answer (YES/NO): YES